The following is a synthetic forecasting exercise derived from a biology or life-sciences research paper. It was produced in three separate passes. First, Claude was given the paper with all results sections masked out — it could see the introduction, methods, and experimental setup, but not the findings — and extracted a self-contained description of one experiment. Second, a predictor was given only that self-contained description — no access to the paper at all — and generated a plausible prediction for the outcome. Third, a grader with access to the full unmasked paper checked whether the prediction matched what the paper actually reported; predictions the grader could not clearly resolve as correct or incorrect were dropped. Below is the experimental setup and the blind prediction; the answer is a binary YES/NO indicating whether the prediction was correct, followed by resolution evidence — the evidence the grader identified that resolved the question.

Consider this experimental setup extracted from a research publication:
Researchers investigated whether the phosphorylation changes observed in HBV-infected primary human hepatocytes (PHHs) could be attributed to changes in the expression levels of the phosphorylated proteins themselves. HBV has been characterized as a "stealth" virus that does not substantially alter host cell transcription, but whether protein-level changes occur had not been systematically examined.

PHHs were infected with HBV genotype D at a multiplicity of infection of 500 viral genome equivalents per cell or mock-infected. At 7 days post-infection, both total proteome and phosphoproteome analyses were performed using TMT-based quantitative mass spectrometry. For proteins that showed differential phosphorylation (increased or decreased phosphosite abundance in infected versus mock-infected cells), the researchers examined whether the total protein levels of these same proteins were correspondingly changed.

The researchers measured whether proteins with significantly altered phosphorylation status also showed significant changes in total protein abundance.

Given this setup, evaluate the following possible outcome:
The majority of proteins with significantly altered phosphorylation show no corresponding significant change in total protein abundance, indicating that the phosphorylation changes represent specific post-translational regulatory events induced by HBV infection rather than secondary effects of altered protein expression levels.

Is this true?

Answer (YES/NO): YES